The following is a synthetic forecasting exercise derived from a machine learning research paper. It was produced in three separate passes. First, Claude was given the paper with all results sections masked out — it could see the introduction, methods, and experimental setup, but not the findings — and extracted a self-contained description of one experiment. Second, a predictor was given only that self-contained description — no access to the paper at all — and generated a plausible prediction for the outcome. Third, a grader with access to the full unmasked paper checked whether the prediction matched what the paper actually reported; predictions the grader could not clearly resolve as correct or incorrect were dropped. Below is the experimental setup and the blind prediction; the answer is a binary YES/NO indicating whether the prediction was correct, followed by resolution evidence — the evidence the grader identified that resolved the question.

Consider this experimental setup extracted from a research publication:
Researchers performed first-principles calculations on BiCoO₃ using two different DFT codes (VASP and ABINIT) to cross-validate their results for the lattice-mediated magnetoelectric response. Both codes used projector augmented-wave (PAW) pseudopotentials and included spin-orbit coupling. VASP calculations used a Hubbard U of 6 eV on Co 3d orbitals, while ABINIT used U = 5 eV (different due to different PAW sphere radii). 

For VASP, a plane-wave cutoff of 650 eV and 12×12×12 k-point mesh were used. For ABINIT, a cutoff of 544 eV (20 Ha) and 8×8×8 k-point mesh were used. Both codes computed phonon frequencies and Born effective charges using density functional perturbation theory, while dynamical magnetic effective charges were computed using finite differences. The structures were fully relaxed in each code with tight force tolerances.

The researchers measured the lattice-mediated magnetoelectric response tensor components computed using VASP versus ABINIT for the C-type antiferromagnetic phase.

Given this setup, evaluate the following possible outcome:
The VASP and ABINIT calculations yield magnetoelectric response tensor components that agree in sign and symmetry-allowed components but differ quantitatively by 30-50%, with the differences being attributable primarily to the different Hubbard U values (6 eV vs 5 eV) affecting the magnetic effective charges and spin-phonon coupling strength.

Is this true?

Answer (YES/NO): NO